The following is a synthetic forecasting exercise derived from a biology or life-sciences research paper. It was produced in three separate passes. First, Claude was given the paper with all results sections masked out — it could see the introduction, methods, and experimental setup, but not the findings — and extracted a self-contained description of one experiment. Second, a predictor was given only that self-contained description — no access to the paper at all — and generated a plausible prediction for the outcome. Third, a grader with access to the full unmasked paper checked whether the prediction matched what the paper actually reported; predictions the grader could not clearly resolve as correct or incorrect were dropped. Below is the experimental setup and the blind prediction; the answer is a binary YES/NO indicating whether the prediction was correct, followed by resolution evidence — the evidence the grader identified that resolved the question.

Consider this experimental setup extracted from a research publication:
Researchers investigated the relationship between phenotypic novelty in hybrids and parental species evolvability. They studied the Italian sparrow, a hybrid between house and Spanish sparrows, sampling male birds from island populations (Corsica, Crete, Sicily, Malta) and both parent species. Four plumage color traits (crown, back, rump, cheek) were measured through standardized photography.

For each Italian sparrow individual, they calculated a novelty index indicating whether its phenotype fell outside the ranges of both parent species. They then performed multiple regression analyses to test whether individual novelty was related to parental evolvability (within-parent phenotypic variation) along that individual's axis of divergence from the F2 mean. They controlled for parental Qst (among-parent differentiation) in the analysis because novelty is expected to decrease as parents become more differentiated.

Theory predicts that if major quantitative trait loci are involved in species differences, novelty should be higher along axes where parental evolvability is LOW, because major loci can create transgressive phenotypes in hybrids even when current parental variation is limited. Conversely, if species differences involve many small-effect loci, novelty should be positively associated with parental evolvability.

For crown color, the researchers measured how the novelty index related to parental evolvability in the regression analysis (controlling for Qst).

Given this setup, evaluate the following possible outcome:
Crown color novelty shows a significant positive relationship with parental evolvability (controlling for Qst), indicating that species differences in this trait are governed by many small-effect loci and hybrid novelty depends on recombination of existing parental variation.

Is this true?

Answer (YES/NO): NO